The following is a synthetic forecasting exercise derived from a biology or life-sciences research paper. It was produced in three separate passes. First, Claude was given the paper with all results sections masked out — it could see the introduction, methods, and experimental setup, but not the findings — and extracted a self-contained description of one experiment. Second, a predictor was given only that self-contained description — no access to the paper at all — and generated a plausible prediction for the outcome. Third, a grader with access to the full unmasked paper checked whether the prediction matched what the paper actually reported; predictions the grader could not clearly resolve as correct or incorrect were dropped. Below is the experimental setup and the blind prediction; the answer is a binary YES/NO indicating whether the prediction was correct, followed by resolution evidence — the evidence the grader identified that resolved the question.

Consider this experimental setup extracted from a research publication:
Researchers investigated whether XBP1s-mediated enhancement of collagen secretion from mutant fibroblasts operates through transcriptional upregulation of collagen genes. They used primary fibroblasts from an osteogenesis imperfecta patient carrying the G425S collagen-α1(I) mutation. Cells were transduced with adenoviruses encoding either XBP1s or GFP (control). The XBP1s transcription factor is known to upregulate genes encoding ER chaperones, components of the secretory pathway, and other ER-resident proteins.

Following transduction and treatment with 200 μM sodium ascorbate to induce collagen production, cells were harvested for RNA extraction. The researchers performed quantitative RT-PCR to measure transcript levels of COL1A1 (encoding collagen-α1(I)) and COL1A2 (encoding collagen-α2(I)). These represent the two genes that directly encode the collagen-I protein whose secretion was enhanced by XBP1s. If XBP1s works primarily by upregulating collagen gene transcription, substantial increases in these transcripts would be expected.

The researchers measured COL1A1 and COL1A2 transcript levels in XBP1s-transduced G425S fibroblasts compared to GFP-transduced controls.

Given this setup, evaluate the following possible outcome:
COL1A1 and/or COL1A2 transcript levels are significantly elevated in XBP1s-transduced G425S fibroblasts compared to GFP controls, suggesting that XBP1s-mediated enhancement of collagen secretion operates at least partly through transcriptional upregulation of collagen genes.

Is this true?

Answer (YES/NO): NO